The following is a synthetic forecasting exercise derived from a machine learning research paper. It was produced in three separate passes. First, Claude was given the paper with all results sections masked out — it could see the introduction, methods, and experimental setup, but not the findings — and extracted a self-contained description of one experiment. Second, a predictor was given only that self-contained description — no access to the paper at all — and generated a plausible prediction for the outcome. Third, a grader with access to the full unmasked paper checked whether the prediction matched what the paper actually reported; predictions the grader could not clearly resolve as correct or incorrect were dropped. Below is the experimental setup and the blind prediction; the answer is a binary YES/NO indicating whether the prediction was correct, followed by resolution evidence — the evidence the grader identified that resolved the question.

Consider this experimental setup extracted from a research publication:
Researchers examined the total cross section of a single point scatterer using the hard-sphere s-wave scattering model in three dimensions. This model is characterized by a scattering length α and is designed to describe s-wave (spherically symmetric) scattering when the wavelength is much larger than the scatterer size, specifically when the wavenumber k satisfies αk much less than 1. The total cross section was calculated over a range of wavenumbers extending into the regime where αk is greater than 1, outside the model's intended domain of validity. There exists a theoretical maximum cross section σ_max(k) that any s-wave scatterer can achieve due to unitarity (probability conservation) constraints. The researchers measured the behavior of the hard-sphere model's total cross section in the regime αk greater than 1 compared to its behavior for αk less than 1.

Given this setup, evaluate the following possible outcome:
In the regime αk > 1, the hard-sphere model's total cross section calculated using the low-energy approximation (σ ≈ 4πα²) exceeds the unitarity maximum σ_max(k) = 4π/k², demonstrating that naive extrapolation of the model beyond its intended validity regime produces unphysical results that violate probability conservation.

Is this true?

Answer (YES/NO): NO